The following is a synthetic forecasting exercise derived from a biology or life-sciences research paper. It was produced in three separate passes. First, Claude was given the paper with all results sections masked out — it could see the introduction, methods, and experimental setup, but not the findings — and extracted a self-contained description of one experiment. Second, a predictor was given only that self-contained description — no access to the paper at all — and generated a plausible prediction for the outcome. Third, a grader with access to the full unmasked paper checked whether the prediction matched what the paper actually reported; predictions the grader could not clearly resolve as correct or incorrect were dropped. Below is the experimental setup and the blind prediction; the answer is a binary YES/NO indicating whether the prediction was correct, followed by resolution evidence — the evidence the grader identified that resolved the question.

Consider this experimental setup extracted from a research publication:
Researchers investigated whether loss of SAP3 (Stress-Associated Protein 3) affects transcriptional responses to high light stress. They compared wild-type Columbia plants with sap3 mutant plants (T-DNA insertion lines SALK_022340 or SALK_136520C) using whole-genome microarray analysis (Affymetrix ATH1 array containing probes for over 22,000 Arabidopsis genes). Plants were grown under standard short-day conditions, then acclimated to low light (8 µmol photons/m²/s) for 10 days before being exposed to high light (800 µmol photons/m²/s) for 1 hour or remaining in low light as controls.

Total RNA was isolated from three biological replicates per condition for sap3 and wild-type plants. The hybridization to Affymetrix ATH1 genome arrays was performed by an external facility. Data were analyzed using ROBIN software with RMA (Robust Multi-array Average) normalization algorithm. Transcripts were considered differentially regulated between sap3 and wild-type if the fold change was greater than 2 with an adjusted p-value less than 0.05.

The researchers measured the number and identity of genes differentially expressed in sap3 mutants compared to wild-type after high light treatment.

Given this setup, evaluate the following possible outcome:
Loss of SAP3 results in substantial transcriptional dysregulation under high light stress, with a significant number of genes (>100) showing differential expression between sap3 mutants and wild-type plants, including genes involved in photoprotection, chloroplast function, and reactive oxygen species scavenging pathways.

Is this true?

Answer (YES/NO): NO